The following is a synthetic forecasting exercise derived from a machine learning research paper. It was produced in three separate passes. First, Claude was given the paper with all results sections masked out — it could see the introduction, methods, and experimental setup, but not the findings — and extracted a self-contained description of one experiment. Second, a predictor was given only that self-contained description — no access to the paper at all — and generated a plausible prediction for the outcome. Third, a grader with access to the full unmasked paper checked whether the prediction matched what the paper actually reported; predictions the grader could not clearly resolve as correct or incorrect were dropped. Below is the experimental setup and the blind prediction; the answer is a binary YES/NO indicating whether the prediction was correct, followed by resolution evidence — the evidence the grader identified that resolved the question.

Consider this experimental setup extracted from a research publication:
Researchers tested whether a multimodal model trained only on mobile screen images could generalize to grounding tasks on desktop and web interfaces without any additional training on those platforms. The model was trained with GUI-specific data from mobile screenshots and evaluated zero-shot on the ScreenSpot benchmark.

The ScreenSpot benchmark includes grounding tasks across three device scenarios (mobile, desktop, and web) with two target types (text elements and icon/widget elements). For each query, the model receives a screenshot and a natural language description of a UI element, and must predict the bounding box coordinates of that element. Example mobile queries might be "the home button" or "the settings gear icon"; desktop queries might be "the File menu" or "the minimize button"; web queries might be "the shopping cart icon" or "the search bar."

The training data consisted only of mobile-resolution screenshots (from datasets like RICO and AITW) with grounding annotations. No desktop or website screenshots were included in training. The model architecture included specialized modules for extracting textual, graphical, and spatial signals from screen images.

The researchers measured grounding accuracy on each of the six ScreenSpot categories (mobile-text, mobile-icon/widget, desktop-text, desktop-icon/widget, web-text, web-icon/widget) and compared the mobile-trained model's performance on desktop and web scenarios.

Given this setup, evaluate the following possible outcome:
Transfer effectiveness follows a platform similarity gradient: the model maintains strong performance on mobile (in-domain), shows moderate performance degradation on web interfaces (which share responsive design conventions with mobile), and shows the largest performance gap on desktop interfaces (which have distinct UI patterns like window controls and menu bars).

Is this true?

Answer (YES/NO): NO